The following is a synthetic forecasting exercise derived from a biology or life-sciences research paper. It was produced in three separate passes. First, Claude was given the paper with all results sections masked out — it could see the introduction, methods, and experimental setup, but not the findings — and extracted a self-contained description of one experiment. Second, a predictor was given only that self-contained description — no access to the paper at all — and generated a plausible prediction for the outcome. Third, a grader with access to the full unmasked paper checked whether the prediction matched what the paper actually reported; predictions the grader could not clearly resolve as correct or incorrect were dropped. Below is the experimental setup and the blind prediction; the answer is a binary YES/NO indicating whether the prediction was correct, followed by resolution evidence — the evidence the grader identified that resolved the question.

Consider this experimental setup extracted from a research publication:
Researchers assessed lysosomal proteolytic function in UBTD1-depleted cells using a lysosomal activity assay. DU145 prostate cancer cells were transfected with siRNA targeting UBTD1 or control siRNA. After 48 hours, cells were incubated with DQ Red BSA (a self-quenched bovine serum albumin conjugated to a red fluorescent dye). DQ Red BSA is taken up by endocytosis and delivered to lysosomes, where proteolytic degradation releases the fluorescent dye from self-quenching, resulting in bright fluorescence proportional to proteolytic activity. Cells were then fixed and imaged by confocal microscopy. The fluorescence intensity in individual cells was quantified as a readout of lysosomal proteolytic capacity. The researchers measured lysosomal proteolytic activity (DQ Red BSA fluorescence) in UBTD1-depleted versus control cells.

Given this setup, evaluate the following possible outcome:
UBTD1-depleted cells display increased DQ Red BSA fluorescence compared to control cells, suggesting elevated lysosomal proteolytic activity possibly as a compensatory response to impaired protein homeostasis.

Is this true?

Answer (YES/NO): NO